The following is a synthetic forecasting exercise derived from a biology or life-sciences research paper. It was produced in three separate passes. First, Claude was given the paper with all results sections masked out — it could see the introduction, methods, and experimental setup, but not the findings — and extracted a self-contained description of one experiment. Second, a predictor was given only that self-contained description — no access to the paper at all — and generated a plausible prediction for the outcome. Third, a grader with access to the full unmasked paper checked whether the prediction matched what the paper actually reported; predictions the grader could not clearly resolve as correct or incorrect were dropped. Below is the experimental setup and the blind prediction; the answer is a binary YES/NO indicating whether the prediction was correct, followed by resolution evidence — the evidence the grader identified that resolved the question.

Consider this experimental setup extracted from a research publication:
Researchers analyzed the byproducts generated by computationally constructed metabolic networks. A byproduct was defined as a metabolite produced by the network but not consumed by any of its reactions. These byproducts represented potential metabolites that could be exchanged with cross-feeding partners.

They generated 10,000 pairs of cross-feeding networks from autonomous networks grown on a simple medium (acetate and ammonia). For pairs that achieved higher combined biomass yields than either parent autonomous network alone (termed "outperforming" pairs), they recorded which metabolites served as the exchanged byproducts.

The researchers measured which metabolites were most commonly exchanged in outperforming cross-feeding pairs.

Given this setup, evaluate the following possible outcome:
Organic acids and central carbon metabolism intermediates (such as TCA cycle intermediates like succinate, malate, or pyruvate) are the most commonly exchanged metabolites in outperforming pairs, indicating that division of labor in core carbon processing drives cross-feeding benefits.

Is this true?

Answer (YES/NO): NO